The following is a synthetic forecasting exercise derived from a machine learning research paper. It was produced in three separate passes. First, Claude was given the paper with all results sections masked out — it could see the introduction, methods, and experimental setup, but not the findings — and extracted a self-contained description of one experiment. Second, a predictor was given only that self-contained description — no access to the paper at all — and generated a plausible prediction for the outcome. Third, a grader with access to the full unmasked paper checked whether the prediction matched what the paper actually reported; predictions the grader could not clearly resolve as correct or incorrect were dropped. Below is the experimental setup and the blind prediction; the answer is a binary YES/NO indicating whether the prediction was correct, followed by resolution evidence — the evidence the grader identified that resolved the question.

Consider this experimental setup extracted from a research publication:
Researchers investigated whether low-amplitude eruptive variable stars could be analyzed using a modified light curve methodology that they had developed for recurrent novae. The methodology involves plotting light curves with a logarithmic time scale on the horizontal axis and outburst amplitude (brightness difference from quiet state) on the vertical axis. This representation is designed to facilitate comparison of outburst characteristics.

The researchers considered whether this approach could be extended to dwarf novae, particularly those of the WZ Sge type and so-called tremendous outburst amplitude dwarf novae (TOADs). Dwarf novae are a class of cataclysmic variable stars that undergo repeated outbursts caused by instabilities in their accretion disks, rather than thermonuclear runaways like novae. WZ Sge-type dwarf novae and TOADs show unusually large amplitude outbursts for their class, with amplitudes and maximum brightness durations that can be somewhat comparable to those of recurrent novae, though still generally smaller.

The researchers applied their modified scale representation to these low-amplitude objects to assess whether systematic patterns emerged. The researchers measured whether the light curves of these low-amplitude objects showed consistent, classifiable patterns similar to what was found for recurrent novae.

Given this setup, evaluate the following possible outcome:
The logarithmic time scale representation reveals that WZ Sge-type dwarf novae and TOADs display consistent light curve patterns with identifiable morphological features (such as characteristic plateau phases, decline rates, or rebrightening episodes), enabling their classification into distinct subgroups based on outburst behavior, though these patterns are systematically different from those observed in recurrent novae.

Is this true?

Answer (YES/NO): NO